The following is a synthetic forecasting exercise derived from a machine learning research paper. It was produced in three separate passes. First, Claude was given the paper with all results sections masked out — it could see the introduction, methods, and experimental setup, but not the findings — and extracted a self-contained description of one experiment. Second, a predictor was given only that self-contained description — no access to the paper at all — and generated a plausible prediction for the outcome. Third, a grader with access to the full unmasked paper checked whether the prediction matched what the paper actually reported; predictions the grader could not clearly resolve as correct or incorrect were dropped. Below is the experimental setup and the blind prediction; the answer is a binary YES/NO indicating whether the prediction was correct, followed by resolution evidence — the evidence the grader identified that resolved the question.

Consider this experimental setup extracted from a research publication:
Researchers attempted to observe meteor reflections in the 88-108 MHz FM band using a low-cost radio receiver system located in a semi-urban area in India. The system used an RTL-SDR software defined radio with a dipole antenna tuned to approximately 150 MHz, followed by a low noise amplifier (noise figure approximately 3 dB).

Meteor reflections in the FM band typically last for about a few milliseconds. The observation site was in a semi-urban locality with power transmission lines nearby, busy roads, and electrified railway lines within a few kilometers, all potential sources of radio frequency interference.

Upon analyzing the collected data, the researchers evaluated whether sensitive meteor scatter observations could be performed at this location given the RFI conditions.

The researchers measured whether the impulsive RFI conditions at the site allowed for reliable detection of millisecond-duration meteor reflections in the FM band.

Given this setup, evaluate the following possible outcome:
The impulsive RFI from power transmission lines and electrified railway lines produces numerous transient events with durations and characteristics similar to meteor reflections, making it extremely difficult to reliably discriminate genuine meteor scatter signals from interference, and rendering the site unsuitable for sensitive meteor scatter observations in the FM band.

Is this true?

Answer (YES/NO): YES